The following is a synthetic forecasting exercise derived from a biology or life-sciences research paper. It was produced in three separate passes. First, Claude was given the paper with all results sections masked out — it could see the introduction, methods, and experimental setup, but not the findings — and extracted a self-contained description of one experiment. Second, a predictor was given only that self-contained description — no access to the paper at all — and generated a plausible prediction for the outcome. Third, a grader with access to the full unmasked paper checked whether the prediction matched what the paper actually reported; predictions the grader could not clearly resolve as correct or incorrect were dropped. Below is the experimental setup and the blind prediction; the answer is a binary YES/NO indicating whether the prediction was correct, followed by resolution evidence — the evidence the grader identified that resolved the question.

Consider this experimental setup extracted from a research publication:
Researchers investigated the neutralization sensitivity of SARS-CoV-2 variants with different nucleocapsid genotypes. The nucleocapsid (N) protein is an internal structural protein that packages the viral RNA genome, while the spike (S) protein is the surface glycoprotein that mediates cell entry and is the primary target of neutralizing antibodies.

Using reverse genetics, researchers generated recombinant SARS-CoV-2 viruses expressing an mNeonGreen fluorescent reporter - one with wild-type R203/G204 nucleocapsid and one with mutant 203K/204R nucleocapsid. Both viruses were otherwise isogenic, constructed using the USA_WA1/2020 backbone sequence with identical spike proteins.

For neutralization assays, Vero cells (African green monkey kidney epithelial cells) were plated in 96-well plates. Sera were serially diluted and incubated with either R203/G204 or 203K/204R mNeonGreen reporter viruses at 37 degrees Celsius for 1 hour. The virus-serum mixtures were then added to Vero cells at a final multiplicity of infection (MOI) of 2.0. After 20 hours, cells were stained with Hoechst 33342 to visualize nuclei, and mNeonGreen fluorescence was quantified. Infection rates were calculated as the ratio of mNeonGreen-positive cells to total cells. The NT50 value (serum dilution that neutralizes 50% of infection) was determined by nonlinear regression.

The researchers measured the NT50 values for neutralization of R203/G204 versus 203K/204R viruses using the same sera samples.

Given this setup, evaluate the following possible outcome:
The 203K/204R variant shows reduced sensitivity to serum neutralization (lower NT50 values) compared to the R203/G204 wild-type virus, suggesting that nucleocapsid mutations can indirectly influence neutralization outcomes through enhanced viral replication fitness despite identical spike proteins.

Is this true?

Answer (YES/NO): NO